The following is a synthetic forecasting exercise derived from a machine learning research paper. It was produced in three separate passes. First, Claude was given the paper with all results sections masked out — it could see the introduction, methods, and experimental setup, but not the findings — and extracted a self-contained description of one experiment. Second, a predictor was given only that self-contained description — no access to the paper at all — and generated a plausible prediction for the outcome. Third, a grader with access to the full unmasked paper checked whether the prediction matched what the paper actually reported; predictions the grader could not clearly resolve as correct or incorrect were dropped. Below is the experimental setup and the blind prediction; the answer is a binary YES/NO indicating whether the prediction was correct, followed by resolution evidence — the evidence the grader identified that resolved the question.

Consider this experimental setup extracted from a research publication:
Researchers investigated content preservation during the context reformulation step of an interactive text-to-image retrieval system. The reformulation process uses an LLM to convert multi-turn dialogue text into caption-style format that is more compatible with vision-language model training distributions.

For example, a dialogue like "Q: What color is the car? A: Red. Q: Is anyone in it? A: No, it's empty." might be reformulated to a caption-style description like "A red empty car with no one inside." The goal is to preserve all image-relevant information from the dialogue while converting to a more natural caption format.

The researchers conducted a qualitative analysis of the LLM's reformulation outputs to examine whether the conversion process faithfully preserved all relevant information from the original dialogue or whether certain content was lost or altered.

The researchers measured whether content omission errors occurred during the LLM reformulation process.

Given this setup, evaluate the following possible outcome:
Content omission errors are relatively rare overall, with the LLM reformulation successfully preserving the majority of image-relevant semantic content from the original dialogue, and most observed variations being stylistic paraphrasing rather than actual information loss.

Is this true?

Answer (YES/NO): NO